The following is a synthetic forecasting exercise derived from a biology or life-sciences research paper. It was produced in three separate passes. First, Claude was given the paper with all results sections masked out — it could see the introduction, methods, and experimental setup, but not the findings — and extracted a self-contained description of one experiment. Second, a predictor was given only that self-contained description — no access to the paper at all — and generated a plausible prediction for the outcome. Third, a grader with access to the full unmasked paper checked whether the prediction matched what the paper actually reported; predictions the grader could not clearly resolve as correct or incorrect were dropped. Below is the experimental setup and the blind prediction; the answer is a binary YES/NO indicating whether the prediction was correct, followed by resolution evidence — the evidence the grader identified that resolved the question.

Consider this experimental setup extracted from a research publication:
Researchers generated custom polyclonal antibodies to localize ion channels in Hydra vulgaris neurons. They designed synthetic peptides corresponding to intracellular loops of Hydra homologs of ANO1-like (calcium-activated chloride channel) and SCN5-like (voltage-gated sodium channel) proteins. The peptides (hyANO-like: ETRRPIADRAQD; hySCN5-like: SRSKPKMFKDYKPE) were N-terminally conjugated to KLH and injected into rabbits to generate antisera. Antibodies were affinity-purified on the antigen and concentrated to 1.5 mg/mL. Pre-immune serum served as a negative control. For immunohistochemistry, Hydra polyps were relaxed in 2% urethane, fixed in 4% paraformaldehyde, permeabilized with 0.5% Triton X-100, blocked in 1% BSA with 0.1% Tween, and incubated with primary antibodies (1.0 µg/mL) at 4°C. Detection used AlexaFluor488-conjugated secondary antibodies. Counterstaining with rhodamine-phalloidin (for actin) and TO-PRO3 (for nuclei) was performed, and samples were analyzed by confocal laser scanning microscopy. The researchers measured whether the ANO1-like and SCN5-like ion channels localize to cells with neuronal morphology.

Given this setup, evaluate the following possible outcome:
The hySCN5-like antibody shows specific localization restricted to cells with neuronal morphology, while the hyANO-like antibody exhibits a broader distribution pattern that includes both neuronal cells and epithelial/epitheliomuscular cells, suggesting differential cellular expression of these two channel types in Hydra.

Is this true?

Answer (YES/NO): NO